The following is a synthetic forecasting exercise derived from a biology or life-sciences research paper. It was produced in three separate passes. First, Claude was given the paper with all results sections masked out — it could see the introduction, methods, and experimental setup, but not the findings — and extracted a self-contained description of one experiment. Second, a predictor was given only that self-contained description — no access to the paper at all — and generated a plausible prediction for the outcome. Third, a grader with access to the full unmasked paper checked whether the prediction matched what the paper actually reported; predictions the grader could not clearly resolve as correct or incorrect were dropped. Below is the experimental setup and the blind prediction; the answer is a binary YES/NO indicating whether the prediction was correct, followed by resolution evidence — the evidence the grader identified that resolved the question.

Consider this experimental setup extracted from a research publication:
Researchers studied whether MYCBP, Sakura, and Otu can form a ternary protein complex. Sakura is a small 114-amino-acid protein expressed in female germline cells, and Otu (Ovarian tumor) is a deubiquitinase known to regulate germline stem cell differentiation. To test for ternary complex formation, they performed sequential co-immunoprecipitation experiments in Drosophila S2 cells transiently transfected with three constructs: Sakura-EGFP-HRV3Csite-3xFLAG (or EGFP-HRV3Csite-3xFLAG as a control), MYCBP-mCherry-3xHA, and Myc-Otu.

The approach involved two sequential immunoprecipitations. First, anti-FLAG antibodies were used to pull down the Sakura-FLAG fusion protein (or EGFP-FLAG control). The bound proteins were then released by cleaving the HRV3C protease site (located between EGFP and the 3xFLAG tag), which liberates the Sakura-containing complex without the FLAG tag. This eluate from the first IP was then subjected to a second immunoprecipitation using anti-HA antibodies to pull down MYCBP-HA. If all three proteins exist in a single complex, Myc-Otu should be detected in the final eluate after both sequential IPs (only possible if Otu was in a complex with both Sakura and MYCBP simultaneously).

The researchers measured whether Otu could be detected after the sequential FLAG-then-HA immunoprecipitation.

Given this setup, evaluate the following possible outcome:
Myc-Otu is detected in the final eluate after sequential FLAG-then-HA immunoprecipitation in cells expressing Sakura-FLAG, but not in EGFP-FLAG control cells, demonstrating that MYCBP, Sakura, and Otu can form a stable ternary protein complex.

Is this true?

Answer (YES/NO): YES